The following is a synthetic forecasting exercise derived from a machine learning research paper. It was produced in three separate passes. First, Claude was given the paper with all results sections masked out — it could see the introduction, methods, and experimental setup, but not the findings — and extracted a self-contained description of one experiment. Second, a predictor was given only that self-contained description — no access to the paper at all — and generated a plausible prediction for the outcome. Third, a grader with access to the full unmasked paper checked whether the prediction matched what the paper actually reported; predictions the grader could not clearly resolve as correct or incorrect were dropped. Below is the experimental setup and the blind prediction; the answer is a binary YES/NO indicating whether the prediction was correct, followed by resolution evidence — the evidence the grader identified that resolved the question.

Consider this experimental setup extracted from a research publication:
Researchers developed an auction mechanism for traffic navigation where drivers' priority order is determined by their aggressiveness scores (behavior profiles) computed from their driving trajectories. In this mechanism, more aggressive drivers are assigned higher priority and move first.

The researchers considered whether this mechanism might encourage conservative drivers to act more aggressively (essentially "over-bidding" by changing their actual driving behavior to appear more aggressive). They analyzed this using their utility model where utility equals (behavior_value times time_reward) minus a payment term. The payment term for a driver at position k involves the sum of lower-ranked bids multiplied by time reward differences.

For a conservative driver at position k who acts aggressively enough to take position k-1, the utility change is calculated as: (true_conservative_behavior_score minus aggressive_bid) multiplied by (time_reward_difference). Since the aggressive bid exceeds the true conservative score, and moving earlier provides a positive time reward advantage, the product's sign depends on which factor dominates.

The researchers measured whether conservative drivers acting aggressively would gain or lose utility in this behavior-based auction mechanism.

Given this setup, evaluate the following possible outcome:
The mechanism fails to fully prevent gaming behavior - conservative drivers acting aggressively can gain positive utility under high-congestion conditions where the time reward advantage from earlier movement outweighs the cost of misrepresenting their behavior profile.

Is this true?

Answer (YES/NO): NO